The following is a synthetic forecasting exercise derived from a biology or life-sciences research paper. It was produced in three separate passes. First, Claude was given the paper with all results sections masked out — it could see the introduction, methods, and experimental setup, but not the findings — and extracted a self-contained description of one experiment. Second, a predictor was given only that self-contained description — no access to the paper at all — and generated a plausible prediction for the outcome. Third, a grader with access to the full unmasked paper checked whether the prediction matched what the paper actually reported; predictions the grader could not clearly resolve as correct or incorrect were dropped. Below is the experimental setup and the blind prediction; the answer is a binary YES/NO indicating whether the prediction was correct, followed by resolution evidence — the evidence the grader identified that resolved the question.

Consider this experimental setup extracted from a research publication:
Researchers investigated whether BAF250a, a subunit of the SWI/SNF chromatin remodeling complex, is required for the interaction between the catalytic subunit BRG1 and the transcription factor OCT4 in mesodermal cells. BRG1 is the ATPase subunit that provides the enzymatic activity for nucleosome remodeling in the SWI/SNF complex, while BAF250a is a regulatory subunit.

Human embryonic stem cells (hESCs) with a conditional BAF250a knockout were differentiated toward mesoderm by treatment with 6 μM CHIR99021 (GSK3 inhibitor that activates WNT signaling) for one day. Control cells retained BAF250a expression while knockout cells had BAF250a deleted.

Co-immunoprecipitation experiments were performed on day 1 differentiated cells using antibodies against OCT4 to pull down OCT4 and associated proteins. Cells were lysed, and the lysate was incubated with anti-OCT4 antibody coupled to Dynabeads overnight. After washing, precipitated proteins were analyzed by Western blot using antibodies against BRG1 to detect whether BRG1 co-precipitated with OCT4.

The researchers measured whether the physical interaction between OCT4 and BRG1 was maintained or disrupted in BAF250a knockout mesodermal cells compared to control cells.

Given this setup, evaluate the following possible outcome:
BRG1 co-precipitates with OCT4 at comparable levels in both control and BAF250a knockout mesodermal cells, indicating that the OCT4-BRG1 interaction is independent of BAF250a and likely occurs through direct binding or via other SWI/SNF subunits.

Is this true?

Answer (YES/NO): NO